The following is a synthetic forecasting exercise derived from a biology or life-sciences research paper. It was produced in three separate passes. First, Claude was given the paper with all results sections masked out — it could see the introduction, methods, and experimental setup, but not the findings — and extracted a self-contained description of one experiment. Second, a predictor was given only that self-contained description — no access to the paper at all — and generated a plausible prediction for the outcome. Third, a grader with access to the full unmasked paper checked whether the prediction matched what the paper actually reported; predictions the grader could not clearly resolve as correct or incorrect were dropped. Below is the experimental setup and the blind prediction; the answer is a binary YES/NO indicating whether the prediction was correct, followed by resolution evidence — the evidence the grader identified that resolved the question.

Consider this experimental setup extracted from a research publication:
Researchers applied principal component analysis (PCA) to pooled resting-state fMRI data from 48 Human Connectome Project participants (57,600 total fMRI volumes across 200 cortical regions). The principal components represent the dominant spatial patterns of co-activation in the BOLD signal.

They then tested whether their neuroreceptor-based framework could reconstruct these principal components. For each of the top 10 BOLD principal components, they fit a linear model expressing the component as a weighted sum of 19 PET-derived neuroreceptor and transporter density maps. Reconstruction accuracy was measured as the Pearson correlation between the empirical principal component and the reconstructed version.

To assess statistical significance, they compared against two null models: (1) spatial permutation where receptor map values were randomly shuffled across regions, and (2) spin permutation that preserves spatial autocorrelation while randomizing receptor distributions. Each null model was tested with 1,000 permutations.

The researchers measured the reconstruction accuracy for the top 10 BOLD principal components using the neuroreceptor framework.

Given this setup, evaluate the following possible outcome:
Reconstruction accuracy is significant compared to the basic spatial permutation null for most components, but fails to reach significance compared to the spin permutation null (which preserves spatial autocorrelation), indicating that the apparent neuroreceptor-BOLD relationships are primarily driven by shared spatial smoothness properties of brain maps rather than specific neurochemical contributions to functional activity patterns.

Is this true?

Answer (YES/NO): NO